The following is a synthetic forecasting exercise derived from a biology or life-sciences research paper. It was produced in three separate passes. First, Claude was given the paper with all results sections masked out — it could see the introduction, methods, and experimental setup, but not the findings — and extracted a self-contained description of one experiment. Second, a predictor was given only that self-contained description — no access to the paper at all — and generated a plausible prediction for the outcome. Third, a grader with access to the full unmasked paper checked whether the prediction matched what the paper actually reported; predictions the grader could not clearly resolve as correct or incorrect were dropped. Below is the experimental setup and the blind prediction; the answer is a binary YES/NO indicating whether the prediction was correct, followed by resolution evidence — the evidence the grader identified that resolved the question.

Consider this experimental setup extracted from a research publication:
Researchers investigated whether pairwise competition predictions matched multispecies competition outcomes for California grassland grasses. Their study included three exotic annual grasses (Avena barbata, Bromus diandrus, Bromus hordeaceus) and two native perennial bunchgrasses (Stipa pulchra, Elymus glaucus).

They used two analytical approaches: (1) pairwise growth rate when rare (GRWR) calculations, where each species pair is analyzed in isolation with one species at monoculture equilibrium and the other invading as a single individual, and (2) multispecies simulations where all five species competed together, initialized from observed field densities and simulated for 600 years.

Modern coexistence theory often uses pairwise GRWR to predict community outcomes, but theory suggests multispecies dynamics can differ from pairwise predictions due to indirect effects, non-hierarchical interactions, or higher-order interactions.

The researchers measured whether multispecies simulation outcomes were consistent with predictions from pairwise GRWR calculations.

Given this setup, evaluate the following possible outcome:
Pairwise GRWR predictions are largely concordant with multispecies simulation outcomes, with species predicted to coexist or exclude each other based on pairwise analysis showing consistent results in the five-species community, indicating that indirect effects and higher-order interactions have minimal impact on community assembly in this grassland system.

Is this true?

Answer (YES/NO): NO